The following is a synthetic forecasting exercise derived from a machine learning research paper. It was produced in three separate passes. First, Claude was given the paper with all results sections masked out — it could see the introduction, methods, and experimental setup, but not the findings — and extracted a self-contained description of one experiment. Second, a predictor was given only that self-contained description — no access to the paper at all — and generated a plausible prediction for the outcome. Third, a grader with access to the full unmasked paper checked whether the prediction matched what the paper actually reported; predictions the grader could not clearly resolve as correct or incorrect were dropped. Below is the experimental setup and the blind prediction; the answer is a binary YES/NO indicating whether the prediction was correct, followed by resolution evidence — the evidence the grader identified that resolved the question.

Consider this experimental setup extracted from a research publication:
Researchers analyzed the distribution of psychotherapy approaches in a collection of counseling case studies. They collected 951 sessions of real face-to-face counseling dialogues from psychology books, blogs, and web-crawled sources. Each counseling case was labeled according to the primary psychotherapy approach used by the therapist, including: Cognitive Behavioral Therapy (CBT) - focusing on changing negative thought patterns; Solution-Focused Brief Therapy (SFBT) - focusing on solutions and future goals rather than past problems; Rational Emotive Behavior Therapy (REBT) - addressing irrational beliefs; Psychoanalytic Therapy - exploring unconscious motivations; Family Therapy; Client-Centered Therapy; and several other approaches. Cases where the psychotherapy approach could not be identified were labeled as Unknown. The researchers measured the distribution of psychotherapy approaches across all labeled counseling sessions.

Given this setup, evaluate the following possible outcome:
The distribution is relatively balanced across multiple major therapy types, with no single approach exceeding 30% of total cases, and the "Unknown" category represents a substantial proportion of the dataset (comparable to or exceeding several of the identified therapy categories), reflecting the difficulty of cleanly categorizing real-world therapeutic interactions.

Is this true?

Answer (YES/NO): NO